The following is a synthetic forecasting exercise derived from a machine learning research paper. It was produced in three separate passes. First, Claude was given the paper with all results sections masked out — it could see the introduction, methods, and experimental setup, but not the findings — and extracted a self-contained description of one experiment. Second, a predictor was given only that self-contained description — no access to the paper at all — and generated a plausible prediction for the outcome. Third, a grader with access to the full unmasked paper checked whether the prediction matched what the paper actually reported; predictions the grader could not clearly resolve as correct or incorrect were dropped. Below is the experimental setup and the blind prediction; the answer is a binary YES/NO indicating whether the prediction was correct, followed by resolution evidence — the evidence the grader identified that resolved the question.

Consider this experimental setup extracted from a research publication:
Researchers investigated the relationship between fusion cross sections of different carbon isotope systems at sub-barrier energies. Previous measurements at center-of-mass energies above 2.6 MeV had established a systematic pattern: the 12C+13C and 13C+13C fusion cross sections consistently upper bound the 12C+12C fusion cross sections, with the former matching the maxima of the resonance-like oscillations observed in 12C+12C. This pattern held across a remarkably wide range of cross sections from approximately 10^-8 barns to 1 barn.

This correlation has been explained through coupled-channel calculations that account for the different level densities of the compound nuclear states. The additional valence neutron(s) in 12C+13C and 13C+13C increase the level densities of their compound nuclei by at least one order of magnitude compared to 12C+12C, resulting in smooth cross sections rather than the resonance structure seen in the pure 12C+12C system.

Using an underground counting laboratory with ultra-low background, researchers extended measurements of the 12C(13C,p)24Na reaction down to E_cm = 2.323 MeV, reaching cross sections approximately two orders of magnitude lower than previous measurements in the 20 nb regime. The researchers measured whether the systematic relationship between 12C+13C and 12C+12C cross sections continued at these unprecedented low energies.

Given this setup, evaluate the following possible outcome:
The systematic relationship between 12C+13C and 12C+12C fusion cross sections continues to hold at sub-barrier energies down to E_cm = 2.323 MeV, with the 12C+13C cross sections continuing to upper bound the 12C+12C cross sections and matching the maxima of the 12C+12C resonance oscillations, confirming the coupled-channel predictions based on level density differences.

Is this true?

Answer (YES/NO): YES